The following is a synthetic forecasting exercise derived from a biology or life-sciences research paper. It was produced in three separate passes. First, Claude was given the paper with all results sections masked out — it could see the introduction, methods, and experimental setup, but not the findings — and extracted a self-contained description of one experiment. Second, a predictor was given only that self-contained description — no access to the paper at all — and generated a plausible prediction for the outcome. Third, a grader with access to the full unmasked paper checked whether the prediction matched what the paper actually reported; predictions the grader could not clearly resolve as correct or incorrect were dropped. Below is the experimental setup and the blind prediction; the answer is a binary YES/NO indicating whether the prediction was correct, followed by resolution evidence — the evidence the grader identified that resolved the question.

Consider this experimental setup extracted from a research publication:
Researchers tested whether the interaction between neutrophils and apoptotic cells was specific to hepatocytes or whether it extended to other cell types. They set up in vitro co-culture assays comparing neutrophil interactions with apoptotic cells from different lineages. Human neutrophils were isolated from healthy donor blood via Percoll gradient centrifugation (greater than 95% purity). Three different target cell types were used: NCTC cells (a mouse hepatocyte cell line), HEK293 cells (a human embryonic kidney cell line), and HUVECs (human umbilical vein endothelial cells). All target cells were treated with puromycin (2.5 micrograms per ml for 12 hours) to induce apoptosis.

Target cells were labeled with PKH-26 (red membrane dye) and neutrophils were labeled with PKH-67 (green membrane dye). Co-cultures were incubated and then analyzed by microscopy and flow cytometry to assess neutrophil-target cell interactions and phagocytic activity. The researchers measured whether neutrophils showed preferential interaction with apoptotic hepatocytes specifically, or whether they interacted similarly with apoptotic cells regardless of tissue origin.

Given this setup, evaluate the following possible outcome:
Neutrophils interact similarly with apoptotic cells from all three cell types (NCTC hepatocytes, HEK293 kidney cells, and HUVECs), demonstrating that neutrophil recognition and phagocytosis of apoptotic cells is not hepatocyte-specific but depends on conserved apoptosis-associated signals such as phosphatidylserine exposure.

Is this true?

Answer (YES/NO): NO